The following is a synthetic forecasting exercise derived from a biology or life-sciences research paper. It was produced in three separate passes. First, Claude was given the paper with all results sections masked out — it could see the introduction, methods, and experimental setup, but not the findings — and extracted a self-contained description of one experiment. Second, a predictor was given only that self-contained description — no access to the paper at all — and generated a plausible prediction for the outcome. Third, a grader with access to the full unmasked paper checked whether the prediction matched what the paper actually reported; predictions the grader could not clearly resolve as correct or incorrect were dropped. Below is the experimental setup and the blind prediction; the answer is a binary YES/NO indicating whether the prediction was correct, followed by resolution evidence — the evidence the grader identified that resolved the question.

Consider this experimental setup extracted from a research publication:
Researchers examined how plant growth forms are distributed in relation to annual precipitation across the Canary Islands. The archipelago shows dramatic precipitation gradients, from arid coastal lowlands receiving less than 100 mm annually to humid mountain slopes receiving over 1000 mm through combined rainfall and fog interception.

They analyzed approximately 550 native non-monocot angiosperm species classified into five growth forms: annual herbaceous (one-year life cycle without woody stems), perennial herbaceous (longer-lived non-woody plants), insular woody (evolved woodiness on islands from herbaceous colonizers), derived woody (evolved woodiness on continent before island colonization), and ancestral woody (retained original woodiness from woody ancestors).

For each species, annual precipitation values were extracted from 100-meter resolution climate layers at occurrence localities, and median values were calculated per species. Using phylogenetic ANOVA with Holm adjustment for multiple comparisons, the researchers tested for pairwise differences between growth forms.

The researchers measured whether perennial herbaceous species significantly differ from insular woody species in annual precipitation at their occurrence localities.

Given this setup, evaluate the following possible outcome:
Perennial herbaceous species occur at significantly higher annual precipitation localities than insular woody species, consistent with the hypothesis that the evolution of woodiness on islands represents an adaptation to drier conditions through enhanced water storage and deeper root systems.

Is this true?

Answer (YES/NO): NO